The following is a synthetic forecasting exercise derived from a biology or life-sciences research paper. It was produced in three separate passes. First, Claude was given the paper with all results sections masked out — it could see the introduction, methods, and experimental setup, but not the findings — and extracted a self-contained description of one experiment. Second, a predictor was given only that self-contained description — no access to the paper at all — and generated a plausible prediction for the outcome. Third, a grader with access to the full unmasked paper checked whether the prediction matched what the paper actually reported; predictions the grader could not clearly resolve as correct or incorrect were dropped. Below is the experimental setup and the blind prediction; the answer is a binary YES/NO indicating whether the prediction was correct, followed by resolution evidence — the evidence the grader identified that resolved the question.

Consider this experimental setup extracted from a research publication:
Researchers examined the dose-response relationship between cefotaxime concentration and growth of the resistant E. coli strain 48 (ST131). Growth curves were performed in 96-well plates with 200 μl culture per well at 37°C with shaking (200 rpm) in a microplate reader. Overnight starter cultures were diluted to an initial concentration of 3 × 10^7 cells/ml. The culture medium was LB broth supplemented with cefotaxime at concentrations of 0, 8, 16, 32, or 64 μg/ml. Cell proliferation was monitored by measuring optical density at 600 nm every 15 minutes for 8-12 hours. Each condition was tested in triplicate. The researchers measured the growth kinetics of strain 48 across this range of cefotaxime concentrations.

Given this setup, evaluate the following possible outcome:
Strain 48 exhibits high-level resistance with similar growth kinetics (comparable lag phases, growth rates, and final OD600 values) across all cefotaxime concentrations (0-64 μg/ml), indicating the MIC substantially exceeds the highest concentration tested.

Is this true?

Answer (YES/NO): YES